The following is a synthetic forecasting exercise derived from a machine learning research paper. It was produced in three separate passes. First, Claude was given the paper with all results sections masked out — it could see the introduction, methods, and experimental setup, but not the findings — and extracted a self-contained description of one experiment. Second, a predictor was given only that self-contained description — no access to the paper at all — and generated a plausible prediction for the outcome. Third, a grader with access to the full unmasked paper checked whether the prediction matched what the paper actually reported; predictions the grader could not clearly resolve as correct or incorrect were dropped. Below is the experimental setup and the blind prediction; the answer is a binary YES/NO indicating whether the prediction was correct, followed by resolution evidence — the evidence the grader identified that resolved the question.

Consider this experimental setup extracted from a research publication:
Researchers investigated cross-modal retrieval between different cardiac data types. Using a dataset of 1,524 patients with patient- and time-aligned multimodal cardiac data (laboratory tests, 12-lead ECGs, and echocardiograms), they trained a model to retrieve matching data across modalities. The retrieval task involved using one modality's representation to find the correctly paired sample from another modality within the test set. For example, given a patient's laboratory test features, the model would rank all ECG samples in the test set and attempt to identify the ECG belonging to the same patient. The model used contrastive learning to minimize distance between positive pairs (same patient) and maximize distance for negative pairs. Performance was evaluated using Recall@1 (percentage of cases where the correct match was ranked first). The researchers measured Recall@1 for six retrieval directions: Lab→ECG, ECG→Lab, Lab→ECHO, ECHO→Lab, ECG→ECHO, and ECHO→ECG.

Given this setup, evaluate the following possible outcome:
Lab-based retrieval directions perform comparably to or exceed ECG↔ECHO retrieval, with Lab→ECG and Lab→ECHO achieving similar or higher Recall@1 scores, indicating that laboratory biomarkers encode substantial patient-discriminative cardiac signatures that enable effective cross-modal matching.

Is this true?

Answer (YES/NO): NO